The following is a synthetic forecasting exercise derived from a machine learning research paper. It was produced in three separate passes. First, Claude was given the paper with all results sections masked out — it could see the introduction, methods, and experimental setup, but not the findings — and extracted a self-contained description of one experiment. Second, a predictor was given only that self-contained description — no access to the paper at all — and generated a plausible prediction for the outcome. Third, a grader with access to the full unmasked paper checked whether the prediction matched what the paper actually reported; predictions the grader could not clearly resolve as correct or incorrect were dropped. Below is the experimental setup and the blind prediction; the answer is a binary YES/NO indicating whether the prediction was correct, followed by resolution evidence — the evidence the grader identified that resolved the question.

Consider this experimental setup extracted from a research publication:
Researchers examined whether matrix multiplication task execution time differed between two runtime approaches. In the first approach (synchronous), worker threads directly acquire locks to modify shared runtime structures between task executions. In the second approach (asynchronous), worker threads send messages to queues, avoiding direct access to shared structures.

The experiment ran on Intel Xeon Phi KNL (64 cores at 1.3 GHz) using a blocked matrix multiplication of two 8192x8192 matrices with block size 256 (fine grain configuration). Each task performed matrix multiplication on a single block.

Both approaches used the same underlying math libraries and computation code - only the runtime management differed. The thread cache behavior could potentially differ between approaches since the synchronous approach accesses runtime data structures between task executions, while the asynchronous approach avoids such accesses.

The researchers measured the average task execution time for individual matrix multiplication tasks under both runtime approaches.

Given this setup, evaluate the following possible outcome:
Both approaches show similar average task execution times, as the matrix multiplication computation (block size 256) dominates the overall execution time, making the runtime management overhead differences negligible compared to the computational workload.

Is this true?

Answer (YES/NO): NO